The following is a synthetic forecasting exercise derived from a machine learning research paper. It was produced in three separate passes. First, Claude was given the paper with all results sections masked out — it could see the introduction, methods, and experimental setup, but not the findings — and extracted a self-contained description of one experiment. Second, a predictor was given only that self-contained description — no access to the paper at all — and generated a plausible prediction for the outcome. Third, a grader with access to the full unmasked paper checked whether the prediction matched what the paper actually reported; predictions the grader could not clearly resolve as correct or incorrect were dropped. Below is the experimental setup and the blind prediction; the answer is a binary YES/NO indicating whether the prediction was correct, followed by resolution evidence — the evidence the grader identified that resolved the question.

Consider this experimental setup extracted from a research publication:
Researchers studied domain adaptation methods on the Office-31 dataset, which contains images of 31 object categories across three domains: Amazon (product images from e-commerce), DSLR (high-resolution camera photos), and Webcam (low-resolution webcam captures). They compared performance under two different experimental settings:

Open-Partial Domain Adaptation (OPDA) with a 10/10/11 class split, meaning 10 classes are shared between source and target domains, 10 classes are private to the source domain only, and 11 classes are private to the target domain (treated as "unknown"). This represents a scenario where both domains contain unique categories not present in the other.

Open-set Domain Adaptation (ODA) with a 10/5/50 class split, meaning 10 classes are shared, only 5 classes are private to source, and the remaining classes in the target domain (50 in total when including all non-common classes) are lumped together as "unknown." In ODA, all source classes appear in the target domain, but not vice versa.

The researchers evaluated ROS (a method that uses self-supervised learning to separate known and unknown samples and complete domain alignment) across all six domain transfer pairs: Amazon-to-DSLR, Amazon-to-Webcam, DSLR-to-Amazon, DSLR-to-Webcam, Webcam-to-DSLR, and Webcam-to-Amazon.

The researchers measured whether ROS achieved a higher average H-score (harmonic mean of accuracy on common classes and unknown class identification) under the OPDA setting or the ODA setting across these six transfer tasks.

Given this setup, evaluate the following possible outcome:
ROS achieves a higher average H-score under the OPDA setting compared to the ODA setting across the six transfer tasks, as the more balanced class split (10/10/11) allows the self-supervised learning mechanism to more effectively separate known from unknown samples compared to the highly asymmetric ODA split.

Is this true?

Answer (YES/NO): NO